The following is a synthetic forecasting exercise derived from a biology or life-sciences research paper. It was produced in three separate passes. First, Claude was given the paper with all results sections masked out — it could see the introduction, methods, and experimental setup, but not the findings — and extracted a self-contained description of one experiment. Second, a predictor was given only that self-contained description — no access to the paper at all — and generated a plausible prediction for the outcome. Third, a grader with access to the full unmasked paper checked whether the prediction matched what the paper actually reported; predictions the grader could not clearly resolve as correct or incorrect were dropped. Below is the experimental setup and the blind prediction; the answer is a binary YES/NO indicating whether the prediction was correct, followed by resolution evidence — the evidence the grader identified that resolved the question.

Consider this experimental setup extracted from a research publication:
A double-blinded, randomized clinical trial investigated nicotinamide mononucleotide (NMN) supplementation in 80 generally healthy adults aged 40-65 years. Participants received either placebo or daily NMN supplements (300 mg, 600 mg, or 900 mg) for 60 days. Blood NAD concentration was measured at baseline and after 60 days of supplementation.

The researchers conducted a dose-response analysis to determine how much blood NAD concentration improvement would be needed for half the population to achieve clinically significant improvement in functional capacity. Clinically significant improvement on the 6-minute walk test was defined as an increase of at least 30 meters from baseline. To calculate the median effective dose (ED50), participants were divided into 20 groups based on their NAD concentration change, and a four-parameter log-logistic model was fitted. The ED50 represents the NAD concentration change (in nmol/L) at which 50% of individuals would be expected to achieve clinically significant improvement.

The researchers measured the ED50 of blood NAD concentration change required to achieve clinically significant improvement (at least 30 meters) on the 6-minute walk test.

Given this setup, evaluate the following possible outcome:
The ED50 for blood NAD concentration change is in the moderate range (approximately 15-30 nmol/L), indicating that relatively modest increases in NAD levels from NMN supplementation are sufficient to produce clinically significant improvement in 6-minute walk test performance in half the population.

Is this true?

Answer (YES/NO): YES